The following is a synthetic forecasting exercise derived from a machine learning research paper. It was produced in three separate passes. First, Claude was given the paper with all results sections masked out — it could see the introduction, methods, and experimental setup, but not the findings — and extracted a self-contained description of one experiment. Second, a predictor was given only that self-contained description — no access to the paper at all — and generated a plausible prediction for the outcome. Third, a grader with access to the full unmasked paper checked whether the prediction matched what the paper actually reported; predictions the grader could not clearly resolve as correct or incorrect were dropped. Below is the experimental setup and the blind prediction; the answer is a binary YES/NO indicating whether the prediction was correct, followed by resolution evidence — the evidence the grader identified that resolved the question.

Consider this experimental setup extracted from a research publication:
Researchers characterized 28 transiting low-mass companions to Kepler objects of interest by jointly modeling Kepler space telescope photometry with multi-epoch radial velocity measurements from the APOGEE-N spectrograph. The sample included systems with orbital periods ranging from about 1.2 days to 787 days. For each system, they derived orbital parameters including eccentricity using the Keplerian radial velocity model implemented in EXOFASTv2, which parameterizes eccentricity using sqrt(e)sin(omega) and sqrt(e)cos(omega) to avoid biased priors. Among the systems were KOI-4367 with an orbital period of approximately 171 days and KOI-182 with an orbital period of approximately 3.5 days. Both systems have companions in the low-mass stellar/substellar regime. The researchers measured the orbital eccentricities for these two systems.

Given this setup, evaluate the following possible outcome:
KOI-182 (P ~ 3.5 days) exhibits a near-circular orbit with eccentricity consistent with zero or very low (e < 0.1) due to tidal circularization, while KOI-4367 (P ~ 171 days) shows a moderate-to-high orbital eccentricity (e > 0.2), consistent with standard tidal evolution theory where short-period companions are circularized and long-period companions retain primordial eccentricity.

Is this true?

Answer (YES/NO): YES